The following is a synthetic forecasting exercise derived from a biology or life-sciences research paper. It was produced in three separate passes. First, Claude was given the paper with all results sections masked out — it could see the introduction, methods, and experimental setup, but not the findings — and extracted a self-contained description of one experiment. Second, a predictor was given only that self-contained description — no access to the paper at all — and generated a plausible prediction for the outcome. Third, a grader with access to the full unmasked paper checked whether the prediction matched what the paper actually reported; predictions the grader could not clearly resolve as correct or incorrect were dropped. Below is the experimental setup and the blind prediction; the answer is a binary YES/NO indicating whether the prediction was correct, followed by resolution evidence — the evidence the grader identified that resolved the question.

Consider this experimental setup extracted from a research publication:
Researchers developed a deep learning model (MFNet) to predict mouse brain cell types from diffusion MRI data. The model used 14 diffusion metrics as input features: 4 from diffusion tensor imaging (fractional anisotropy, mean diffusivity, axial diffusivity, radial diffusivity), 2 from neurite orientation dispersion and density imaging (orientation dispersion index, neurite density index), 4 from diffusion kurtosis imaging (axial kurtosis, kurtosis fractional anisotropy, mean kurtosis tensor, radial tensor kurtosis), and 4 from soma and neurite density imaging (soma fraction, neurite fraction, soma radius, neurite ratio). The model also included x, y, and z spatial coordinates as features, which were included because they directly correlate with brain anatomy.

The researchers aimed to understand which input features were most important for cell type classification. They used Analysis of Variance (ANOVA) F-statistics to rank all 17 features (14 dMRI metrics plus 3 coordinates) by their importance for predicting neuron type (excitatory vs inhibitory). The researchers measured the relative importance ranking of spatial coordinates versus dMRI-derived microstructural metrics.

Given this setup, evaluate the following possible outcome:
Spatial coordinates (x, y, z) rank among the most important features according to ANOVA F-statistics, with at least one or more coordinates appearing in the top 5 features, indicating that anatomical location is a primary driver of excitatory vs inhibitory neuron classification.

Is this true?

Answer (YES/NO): NO